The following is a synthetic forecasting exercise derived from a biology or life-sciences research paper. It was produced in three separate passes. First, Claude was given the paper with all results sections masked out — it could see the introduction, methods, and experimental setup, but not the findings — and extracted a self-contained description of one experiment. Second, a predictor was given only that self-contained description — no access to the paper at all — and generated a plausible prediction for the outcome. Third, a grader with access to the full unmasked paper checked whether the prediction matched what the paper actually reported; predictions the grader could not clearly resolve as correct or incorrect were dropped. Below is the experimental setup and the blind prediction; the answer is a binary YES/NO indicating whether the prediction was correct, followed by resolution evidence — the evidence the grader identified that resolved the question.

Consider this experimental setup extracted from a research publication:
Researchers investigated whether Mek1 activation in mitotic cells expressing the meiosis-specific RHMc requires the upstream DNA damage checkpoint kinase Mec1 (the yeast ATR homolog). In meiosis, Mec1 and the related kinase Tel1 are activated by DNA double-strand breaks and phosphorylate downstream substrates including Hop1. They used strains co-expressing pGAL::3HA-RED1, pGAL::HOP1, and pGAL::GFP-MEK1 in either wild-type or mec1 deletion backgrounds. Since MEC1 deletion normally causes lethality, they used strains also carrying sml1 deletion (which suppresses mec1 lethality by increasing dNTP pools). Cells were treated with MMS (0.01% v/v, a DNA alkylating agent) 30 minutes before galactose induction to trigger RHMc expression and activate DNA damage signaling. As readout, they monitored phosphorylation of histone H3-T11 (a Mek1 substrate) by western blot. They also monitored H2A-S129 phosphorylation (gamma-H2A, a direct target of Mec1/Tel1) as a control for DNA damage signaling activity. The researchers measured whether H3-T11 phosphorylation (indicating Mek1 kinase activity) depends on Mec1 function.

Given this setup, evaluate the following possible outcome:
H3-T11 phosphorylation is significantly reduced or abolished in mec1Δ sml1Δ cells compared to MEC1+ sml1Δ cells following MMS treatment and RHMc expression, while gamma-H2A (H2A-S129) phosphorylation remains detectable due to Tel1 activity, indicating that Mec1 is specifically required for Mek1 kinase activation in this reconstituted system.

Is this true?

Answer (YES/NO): YES